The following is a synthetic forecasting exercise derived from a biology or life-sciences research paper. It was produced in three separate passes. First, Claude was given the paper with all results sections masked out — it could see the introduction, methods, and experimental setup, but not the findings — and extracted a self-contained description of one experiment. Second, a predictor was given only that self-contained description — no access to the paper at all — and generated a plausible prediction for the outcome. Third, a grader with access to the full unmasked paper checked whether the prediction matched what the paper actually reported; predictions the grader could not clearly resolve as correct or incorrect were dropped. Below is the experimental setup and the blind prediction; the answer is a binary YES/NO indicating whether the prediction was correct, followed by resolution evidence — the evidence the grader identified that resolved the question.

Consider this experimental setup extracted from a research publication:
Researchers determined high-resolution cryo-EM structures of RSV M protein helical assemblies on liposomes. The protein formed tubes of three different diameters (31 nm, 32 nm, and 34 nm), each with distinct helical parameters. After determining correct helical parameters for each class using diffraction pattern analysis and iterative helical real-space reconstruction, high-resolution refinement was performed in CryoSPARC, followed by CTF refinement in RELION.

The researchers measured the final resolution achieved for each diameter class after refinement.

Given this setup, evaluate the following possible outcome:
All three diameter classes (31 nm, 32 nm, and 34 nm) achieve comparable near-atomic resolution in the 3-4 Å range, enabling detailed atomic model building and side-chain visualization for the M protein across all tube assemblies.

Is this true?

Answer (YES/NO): NO